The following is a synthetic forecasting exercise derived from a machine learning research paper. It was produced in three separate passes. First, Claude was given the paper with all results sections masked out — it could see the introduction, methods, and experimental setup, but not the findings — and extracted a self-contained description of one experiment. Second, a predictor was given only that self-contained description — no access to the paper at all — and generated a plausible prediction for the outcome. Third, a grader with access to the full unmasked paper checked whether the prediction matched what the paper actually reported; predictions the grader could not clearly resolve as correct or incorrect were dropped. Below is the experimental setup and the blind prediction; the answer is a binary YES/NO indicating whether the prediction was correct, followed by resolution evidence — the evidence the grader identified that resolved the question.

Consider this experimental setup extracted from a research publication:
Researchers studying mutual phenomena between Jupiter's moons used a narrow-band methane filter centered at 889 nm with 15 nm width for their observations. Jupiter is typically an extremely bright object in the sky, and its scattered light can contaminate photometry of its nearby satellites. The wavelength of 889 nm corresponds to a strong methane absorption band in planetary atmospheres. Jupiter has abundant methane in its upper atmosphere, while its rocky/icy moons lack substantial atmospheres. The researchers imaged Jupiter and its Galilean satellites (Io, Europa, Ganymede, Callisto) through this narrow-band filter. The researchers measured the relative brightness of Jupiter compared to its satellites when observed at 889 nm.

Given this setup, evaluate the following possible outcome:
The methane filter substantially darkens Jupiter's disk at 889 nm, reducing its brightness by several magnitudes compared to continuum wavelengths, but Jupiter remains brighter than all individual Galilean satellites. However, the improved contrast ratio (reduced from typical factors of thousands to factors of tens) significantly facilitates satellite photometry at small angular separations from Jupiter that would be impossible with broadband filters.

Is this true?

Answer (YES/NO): NO